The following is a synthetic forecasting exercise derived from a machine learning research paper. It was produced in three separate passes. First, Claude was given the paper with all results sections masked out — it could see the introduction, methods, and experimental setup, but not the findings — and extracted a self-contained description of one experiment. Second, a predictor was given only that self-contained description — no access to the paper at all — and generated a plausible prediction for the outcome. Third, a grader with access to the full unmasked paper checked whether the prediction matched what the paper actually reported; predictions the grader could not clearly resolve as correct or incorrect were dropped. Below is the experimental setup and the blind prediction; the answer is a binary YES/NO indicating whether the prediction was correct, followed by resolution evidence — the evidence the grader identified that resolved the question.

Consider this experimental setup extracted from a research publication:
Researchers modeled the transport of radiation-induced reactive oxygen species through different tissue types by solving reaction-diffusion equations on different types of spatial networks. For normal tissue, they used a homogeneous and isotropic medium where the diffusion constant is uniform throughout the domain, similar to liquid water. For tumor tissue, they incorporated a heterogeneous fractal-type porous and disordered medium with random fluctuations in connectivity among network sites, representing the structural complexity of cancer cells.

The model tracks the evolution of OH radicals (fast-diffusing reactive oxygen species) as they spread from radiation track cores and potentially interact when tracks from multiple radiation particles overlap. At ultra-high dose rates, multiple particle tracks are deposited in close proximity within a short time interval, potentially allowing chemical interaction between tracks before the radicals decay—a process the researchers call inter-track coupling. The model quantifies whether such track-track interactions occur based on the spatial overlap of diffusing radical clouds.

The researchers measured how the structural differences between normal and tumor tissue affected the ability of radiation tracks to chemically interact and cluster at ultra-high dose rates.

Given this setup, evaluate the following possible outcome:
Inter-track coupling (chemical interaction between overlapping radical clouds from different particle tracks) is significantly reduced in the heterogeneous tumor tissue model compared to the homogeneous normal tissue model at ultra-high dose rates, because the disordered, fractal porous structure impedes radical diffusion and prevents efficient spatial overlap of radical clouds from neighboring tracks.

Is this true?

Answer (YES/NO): YES